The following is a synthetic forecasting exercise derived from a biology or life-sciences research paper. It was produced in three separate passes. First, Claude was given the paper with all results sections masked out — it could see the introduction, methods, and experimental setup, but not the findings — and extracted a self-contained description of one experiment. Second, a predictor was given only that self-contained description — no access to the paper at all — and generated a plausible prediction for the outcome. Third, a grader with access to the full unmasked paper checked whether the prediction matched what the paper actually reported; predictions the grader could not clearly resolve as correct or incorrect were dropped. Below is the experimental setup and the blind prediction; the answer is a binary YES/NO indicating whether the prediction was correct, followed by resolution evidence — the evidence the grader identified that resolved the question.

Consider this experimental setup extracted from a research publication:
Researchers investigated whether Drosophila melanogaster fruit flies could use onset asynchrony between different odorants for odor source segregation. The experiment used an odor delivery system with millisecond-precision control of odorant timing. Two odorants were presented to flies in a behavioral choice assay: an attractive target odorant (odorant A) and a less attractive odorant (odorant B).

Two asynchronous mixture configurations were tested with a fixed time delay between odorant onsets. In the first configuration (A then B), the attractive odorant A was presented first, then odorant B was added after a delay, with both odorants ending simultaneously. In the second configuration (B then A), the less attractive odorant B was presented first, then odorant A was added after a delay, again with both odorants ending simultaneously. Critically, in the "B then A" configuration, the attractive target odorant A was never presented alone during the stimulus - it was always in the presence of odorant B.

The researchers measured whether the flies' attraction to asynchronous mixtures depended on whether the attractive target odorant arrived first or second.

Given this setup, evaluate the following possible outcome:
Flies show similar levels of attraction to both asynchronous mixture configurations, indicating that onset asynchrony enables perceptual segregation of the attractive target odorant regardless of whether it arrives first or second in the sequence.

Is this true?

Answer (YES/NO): NO